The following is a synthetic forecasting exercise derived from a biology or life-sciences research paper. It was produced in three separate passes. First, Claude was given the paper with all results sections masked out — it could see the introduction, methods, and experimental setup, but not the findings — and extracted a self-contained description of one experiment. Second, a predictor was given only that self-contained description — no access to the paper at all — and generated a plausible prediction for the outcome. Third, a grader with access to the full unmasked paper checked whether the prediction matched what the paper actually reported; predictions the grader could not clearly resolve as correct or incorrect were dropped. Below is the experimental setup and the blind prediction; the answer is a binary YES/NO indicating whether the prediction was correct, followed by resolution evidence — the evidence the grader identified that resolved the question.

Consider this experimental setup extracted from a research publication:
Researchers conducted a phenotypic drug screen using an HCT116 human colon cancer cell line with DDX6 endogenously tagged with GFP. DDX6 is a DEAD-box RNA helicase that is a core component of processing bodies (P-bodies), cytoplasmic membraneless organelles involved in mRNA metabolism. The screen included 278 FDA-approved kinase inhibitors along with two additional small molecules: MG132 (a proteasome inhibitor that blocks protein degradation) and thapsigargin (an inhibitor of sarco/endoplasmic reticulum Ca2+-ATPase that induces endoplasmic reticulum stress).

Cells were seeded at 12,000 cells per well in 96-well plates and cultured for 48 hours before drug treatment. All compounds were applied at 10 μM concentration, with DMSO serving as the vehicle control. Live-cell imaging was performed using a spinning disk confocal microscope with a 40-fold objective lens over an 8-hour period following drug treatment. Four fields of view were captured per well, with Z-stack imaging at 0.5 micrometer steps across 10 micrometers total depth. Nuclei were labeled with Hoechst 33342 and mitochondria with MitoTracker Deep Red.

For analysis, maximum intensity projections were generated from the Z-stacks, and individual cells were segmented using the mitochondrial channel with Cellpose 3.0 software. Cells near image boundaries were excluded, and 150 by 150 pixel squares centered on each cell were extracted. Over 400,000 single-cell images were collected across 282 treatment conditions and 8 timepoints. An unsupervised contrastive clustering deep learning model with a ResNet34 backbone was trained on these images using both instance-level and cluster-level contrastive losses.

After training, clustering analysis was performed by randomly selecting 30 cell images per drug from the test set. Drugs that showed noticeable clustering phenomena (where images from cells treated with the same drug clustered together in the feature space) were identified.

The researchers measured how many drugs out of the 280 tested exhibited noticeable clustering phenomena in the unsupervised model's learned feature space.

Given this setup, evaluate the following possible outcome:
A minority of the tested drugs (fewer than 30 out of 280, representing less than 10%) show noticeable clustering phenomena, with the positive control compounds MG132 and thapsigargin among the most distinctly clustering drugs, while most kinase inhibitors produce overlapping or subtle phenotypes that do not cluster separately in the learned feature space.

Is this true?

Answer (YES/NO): NO